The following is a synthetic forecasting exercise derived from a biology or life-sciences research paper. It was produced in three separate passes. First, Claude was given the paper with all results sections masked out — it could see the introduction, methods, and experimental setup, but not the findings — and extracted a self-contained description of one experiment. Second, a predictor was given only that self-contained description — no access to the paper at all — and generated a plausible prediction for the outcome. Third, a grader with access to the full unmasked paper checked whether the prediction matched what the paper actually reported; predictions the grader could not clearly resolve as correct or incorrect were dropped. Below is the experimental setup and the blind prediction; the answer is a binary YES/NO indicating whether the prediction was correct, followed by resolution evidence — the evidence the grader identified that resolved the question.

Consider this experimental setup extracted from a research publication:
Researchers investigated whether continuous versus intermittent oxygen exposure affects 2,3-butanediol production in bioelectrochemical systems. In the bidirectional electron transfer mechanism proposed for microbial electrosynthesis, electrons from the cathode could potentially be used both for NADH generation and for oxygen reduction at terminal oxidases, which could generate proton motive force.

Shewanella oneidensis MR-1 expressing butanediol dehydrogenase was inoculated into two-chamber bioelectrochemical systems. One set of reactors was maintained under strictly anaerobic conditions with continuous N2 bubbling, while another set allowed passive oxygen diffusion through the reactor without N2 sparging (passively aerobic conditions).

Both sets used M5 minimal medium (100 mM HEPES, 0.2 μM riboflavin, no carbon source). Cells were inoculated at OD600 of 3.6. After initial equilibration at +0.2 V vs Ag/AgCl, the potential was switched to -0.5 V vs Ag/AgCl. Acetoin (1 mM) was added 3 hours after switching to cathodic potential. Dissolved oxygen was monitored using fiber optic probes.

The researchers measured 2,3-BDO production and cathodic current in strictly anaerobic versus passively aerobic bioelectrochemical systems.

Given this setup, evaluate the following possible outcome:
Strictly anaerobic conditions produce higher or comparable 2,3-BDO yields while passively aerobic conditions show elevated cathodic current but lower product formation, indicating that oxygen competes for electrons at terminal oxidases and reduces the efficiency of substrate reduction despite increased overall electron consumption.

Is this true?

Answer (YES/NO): NO